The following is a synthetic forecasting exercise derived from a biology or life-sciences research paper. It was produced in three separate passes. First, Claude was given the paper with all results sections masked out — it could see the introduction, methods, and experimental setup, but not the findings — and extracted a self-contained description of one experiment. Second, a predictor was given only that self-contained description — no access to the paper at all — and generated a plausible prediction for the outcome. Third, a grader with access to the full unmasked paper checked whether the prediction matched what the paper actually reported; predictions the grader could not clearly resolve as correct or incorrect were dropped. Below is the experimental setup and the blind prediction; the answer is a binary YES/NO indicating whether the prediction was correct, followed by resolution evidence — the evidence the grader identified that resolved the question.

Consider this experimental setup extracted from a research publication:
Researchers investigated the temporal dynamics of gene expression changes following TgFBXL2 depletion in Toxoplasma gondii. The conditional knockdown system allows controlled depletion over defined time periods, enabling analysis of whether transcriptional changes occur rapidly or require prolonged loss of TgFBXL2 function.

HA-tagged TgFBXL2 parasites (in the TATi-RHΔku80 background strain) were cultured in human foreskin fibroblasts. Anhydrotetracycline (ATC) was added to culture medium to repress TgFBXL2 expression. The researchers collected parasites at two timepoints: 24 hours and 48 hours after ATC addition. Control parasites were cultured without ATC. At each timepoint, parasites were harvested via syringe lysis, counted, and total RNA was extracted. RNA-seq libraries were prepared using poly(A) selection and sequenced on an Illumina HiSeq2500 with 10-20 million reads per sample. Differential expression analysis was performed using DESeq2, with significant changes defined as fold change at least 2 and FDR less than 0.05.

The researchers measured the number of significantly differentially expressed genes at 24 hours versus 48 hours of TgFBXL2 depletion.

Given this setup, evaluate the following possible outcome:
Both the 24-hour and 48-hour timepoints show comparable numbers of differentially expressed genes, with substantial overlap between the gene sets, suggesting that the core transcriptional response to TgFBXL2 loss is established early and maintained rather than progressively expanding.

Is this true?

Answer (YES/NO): NO